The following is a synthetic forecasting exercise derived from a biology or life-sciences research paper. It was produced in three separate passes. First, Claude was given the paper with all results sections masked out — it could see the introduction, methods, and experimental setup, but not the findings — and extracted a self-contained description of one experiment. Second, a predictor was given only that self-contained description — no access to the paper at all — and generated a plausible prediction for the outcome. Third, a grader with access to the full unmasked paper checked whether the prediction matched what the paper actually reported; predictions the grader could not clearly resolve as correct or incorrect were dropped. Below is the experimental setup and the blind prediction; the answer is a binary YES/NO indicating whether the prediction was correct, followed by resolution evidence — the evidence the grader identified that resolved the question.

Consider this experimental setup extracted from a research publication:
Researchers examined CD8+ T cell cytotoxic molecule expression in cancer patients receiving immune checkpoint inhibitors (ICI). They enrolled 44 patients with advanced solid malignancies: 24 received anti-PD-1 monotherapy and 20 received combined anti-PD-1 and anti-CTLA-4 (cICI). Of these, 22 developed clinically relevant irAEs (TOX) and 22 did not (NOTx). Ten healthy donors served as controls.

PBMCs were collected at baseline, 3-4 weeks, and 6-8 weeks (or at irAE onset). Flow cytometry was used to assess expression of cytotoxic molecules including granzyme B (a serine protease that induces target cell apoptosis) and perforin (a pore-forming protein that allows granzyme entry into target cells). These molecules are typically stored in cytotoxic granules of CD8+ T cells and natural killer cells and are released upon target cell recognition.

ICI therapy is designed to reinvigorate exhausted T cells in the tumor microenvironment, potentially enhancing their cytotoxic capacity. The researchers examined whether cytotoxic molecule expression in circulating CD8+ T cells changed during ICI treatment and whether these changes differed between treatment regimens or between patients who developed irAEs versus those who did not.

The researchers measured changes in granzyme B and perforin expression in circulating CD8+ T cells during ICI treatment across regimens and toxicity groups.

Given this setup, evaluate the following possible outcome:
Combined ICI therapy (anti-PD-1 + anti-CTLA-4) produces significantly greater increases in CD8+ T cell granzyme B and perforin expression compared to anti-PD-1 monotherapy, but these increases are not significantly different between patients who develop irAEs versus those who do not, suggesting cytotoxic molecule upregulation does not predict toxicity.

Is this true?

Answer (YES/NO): NO